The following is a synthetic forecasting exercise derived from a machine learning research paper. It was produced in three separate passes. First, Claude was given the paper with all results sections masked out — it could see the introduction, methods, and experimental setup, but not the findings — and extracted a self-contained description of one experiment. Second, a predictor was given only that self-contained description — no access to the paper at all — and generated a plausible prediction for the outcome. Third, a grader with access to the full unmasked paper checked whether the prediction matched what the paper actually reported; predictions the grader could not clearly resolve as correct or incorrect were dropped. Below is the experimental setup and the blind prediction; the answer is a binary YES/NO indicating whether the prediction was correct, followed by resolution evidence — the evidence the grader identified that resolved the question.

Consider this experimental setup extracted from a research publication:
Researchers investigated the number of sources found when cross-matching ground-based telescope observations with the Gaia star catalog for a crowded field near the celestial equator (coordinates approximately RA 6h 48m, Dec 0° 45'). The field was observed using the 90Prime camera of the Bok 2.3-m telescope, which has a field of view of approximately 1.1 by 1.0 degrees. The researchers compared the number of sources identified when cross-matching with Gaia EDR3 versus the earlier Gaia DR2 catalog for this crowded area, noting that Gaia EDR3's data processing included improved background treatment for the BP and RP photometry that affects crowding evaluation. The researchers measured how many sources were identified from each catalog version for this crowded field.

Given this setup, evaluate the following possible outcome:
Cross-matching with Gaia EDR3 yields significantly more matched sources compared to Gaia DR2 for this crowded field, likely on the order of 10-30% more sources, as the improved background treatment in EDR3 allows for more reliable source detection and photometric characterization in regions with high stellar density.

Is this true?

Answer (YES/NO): NO